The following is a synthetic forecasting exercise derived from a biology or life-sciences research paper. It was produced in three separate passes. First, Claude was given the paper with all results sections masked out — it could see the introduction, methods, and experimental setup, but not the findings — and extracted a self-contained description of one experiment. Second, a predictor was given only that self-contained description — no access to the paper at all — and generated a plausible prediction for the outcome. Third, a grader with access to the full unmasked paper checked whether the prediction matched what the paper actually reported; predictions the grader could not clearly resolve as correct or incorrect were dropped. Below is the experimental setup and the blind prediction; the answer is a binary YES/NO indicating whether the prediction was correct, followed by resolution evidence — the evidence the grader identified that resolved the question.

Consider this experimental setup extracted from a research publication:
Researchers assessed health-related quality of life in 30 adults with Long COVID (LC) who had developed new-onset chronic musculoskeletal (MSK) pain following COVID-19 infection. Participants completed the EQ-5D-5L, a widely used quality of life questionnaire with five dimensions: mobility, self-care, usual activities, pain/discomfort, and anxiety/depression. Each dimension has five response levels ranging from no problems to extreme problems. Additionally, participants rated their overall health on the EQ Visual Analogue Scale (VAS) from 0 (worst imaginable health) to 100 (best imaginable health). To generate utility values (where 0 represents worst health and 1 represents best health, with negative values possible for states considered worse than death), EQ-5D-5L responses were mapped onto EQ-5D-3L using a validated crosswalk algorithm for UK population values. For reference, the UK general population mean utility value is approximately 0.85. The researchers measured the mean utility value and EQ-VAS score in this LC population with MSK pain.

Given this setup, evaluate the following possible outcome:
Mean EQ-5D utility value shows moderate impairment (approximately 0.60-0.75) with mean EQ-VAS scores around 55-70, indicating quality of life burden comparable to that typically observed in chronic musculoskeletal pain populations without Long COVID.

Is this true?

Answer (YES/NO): NO